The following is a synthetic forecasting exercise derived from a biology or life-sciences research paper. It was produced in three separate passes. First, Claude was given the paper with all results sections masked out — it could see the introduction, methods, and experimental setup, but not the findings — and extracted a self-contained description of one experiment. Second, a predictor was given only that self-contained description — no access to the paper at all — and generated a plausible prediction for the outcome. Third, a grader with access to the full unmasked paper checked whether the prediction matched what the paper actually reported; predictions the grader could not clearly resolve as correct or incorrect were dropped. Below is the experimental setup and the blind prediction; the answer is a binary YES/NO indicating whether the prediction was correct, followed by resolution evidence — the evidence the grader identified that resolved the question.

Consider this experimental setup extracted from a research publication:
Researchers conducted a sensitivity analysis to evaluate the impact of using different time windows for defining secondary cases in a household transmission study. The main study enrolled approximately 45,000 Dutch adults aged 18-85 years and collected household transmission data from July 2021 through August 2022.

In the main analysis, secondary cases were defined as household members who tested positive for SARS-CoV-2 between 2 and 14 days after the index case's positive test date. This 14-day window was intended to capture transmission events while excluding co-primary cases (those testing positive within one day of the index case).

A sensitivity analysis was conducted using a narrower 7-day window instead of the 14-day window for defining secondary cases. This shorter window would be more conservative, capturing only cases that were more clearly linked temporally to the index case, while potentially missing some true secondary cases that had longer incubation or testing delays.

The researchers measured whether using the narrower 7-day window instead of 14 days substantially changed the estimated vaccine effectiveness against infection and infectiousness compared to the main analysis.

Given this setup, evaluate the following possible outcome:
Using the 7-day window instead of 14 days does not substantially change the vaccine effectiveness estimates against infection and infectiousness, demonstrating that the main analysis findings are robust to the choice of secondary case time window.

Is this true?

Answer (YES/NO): YES